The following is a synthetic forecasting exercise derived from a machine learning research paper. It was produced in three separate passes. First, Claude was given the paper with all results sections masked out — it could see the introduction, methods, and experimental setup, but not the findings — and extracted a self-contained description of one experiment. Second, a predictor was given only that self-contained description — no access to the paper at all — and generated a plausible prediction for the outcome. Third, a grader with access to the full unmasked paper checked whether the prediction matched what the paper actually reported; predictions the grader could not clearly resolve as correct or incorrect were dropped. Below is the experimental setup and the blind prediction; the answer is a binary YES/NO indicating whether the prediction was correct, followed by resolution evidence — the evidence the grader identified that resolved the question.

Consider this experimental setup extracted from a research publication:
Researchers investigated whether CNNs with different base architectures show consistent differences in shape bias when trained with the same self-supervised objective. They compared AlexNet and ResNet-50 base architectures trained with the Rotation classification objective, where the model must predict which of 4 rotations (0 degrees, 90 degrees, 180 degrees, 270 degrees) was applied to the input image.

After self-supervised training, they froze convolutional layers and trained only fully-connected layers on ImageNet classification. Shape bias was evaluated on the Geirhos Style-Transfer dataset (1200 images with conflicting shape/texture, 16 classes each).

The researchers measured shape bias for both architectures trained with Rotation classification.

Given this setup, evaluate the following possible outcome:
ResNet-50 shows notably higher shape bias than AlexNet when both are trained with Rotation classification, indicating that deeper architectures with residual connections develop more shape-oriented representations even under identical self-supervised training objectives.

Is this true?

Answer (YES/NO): NO